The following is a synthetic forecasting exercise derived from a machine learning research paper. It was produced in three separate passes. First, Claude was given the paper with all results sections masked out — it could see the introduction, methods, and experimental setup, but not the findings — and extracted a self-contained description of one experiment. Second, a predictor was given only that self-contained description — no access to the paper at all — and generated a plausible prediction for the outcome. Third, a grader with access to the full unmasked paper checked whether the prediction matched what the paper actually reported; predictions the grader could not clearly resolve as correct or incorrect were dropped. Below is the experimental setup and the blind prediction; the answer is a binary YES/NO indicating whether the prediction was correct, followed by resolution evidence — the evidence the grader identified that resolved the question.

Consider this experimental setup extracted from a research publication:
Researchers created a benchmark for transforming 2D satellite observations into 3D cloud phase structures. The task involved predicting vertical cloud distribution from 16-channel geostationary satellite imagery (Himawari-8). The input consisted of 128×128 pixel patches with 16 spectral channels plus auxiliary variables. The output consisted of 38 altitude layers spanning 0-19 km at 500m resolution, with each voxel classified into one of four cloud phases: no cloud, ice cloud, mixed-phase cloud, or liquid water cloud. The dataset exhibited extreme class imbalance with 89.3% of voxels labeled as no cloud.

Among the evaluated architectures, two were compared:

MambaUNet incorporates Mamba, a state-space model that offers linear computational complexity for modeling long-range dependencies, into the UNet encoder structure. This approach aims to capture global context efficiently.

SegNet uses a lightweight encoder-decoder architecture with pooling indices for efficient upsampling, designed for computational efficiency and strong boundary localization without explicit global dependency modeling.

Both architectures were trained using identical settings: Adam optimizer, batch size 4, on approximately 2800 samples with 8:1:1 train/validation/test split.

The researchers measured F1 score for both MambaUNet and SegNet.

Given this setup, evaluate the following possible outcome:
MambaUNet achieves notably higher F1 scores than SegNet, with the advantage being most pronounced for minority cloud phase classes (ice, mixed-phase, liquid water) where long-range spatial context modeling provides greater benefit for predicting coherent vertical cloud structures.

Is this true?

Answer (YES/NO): NO